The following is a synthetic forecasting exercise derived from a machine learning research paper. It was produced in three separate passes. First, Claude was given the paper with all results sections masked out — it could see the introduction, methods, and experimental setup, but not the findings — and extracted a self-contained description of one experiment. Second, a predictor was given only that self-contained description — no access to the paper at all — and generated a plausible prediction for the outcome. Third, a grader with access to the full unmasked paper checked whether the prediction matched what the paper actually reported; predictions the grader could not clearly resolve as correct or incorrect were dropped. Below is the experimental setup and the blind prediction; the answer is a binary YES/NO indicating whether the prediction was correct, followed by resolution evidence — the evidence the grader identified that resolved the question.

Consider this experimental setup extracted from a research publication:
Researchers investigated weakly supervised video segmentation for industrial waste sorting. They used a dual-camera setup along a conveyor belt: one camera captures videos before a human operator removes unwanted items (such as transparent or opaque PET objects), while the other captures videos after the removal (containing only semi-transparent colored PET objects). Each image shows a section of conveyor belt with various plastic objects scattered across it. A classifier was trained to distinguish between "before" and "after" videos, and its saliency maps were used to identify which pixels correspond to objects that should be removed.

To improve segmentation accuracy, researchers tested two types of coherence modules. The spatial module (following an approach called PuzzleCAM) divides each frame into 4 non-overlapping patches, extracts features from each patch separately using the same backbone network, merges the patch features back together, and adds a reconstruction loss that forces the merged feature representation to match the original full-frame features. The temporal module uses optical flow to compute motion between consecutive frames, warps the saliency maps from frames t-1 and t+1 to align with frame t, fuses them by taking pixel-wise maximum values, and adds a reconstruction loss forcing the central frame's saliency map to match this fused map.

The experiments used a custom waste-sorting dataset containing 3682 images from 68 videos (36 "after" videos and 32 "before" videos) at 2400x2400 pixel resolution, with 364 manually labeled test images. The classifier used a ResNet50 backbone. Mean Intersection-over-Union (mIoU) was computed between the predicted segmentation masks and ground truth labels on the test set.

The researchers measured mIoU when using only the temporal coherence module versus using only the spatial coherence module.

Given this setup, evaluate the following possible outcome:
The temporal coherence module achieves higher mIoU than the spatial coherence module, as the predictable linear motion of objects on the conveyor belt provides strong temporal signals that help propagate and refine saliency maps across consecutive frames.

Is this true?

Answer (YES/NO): NO